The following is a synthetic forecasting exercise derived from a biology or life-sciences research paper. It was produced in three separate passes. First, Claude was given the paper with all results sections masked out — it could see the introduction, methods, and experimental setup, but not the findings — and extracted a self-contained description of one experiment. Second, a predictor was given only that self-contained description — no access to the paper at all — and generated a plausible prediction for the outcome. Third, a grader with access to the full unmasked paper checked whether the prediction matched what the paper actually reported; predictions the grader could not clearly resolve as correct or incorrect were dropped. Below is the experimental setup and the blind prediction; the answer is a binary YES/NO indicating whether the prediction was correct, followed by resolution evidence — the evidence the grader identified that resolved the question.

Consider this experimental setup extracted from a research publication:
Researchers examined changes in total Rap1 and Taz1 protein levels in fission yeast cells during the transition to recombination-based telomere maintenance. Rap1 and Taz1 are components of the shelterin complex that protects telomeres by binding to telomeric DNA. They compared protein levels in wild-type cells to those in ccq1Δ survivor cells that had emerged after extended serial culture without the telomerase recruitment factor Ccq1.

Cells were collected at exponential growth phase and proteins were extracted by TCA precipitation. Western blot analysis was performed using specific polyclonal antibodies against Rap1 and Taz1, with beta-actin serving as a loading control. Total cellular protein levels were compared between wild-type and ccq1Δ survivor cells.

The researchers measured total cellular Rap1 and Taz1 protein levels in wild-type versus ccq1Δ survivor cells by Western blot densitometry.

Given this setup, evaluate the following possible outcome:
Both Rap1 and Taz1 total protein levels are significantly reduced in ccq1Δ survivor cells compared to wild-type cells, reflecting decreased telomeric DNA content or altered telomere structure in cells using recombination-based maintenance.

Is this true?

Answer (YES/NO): NO